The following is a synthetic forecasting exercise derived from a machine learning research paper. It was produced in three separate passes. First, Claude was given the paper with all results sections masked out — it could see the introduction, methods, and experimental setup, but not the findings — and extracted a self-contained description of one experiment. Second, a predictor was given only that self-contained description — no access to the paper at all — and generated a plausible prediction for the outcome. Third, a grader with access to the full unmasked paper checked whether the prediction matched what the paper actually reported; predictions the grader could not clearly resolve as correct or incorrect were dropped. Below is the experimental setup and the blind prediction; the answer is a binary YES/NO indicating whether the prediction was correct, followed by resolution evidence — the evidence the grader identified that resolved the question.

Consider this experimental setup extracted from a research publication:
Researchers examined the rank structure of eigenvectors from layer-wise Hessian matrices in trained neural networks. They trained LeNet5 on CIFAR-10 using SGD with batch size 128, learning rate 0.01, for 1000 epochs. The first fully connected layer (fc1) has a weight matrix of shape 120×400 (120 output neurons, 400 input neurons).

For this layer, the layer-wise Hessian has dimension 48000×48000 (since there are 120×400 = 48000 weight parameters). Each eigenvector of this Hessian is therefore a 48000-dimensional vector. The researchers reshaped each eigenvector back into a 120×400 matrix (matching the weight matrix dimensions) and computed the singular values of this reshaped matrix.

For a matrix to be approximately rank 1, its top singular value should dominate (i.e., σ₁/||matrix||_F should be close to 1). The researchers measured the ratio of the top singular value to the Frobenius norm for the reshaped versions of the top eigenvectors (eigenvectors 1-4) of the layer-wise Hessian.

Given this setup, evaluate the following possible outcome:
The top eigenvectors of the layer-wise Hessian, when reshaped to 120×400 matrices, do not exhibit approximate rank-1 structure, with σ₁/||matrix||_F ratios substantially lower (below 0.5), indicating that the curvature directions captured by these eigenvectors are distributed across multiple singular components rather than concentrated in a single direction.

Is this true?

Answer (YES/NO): NO